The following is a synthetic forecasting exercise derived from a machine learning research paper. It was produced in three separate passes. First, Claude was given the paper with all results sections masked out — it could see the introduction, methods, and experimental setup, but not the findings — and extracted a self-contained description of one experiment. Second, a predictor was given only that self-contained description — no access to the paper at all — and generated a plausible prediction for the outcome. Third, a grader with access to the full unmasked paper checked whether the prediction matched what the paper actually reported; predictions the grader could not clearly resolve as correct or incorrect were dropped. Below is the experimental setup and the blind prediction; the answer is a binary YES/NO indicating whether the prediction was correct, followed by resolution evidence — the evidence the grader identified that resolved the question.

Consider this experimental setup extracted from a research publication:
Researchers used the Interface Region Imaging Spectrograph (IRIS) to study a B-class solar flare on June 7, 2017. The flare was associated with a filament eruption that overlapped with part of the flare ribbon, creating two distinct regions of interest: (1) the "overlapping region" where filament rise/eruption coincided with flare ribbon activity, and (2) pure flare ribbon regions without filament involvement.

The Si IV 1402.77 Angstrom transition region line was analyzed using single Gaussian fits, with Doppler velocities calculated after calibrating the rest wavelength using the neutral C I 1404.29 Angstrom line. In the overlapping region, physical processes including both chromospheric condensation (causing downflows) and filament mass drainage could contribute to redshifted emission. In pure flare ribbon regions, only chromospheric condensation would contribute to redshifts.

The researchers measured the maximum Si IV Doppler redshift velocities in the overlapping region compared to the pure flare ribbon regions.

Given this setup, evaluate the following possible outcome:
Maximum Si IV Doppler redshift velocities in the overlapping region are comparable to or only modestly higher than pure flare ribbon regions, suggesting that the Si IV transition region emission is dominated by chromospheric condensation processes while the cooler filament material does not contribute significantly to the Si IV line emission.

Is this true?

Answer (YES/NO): NO